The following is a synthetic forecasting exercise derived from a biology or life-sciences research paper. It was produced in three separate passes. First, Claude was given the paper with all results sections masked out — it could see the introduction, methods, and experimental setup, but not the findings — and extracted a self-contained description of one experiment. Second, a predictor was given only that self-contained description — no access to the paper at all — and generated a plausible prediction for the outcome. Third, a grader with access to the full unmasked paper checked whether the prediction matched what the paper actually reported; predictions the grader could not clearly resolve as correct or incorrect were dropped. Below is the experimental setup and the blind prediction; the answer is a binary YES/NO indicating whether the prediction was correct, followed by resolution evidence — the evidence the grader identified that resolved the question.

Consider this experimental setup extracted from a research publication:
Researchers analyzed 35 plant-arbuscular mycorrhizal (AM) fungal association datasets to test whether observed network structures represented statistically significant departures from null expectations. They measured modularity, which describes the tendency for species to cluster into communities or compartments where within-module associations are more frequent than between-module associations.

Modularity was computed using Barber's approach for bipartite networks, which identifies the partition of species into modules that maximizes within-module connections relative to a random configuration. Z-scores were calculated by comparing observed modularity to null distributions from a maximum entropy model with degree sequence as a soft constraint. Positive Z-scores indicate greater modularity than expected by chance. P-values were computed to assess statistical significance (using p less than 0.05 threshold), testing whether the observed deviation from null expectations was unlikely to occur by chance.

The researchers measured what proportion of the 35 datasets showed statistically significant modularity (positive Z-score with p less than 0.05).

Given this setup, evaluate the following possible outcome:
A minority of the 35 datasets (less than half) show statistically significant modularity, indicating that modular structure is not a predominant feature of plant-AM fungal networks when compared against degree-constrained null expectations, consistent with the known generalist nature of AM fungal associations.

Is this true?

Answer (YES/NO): NO